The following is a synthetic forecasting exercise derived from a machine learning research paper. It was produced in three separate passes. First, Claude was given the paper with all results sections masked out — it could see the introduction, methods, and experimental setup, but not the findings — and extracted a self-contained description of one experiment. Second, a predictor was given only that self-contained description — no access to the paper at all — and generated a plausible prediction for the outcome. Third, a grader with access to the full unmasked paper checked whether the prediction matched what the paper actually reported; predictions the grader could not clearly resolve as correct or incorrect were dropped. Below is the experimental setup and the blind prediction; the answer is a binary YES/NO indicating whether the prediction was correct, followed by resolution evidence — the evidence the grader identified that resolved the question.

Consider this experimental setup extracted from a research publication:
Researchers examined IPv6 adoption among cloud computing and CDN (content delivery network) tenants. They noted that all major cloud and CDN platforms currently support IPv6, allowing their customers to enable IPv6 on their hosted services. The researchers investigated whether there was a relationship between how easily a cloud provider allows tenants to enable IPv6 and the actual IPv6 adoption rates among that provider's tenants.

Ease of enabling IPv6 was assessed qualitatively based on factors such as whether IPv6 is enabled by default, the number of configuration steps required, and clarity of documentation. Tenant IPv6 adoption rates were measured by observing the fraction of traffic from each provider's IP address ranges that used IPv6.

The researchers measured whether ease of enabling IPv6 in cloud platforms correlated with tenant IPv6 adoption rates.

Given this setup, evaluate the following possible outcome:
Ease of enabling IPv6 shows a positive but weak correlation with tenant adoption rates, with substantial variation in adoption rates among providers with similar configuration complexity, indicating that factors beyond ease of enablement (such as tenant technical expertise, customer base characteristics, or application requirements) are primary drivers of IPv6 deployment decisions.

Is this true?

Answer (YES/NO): NO